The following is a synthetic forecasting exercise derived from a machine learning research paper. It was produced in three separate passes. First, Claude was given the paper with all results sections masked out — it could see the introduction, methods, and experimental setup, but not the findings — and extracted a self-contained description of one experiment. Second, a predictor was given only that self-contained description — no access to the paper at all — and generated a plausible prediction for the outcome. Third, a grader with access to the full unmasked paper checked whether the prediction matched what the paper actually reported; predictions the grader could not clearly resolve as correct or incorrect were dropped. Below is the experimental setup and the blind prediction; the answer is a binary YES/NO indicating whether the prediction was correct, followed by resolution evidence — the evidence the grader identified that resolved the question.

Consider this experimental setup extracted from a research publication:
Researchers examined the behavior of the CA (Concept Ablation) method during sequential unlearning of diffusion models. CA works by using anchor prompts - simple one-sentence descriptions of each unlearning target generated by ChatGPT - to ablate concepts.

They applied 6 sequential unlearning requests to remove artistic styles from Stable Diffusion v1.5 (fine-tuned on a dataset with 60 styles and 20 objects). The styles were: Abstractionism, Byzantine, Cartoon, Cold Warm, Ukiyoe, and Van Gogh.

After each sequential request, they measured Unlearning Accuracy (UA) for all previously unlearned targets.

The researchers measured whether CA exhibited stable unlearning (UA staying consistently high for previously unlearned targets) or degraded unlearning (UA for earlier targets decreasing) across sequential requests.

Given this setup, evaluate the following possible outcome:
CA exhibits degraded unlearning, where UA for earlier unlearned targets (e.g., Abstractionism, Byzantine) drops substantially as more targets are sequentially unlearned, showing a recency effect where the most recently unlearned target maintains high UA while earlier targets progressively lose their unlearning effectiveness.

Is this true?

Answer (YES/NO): NO